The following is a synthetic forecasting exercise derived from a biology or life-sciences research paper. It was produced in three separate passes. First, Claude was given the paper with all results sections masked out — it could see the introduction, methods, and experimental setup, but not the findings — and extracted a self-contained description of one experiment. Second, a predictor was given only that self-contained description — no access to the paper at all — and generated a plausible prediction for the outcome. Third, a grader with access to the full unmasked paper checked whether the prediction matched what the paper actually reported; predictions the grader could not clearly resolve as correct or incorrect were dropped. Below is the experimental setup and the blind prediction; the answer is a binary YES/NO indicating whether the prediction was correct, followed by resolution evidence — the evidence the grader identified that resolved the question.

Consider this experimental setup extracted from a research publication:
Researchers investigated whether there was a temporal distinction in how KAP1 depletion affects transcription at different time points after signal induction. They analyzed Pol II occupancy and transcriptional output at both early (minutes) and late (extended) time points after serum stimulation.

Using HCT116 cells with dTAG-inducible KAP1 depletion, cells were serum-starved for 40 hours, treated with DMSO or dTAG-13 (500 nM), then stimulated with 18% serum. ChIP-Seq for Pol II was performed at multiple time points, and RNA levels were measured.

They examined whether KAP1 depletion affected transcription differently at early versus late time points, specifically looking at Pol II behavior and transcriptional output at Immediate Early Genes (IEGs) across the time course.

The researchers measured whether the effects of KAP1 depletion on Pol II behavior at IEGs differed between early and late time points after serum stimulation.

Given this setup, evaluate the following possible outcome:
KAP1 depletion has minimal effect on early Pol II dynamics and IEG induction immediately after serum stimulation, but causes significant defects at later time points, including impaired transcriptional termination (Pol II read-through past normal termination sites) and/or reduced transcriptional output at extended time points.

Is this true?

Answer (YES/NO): NO